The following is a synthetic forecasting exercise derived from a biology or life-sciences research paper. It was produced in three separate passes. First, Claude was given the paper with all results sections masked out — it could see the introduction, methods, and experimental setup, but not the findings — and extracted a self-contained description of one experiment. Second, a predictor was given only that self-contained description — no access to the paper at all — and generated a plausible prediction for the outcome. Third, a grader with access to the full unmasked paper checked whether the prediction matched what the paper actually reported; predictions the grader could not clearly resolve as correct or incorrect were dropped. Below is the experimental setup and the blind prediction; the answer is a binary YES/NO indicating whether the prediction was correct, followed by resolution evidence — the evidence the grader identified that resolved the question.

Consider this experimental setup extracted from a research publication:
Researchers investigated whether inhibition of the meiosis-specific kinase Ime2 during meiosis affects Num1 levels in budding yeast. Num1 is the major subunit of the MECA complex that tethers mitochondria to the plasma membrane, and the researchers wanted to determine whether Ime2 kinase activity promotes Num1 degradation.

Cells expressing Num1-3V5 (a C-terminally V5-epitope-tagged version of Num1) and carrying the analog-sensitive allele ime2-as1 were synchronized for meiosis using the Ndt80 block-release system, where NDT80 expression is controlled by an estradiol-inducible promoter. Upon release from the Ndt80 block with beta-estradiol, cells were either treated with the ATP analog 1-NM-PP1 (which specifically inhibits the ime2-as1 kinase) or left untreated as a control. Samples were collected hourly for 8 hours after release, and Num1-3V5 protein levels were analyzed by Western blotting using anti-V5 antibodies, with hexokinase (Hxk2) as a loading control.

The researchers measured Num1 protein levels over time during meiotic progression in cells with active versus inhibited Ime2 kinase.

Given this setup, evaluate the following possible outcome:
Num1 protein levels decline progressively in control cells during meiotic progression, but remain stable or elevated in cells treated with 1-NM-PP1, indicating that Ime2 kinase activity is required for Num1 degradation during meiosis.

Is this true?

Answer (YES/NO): YES